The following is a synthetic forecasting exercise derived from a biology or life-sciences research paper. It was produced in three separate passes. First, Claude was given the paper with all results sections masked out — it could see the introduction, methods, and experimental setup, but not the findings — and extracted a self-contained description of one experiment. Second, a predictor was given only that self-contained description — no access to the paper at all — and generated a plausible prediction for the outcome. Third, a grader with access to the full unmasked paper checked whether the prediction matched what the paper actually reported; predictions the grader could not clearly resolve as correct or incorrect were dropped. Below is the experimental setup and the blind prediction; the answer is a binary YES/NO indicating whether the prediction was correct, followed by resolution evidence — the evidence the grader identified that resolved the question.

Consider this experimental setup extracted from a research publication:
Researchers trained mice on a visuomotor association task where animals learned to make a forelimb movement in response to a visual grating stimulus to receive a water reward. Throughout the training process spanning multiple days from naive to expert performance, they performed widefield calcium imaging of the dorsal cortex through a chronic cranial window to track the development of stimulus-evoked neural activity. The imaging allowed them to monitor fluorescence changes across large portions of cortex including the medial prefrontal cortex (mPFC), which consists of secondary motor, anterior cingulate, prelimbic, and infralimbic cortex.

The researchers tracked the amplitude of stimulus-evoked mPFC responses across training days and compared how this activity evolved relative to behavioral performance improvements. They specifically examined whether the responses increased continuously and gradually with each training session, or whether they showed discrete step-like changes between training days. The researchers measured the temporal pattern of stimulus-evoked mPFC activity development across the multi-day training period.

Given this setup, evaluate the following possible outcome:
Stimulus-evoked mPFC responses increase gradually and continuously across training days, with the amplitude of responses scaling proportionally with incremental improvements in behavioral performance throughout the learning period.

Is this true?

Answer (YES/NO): NO